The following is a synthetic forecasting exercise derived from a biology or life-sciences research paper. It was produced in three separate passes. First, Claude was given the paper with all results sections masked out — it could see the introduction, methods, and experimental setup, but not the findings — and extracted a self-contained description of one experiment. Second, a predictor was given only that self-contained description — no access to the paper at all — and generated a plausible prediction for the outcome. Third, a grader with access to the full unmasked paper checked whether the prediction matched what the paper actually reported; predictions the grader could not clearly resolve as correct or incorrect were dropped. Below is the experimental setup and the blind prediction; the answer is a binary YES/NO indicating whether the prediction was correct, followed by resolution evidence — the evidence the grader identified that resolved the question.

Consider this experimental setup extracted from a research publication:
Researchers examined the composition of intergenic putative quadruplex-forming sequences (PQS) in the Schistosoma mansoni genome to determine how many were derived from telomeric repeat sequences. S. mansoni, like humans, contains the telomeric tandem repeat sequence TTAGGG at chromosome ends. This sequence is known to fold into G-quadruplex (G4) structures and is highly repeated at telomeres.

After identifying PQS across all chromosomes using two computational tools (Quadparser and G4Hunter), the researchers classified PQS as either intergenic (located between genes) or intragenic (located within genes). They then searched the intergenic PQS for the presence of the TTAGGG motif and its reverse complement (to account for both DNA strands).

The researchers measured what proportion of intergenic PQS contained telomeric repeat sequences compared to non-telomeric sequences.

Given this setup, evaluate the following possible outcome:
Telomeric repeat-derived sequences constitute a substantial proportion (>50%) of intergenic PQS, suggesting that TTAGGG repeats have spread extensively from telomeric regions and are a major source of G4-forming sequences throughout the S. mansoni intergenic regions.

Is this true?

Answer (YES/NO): NO